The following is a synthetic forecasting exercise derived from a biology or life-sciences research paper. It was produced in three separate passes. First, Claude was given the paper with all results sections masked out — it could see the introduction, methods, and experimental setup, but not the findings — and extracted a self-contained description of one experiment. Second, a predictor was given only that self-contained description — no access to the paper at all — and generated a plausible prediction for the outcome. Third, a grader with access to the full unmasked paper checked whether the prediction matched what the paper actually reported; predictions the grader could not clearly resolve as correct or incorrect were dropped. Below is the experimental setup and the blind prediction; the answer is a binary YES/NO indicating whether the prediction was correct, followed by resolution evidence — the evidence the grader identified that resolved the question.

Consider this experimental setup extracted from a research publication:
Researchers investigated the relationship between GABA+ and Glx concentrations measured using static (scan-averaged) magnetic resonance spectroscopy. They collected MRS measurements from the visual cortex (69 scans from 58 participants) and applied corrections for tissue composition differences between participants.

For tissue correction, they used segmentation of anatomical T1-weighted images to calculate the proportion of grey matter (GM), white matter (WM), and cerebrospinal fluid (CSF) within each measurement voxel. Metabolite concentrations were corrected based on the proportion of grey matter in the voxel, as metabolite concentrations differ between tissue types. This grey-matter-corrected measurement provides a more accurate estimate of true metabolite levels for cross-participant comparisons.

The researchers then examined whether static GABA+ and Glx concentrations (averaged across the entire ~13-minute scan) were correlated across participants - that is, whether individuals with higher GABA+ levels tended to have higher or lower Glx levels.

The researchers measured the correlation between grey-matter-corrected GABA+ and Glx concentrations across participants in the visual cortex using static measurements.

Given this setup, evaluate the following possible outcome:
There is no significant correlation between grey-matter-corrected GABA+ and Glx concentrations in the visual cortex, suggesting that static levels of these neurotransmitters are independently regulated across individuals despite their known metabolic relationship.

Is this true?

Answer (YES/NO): YES